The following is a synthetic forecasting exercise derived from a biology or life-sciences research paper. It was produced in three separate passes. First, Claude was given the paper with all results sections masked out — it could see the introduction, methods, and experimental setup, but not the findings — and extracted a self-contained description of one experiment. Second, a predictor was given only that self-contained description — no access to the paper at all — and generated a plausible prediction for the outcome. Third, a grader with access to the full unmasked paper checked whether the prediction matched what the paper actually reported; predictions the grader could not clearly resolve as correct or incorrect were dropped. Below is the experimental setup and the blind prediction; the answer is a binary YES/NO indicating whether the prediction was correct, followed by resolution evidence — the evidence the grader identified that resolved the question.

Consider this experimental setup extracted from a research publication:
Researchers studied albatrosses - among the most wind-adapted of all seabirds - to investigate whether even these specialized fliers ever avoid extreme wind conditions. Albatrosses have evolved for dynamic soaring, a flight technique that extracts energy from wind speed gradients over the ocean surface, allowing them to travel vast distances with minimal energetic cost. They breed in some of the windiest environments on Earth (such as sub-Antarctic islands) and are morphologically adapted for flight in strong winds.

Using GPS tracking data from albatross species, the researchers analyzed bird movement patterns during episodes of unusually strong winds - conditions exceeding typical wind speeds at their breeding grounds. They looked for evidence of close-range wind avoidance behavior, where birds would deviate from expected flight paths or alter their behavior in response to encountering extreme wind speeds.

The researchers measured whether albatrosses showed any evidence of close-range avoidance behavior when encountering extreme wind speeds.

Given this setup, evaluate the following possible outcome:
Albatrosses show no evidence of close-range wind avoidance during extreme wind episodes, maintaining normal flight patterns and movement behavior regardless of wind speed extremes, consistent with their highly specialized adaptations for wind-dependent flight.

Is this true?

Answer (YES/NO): NO